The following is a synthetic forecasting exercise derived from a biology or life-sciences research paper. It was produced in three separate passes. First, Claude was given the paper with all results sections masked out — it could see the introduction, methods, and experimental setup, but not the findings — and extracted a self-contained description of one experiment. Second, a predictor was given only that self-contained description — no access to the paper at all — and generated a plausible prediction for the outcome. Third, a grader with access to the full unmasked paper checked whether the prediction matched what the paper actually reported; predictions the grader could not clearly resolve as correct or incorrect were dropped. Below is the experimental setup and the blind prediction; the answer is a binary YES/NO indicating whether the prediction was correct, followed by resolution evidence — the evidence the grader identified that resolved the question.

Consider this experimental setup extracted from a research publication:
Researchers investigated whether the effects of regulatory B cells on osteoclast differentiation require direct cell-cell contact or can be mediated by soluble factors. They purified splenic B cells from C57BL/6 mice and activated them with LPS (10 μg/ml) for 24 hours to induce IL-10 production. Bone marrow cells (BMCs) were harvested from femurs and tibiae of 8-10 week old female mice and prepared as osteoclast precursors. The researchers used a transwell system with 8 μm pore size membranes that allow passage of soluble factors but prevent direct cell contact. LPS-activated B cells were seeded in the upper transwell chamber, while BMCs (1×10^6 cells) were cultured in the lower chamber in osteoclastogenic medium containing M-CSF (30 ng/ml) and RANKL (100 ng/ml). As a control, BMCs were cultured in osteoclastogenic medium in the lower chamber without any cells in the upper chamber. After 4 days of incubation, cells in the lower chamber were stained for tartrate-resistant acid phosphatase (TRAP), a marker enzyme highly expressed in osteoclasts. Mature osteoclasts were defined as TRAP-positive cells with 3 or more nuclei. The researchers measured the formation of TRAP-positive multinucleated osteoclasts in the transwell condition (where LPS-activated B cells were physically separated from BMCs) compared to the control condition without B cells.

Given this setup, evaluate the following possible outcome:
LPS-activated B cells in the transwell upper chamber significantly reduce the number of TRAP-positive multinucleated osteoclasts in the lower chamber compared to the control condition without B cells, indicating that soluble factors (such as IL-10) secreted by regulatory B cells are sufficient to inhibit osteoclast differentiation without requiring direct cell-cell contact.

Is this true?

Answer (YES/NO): YES